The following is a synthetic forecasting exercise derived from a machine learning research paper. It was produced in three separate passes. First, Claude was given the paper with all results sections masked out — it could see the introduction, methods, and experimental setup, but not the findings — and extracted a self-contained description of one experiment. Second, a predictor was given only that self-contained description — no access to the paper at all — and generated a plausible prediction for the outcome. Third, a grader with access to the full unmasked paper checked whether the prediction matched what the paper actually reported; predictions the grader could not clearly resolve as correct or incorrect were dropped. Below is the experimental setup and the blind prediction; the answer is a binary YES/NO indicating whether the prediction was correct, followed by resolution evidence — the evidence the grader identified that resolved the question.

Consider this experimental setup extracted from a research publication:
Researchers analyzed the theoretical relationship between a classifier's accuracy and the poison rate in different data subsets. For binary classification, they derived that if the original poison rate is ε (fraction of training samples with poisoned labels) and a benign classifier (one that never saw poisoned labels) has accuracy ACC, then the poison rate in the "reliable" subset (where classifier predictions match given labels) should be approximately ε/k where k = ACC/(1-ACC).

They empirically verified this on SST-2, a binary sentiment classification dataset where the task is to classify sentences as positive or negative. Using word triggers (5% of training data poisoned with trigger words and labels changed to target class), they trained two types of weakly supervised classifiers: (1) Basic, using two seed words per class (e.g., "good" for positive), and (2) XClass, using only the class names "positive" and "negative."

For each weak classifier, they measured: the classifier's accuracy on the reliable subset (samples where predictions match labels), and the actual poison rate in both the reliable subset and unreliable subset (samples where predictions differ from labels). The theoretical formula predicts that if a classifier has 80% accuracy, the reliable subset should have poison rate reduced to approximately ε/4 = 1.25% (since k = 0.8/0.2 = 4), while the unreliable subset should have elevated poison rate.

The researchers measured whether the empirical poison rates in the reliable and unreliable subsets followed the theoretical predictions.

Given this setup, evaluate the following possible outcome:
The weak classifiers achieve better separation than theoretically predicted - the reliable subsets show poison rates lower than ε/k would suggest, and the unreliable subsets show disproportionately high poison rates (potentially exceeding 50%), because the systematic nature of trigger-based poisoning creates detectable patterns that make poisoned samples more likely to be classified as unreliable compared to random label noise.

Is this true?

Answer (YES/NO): NO